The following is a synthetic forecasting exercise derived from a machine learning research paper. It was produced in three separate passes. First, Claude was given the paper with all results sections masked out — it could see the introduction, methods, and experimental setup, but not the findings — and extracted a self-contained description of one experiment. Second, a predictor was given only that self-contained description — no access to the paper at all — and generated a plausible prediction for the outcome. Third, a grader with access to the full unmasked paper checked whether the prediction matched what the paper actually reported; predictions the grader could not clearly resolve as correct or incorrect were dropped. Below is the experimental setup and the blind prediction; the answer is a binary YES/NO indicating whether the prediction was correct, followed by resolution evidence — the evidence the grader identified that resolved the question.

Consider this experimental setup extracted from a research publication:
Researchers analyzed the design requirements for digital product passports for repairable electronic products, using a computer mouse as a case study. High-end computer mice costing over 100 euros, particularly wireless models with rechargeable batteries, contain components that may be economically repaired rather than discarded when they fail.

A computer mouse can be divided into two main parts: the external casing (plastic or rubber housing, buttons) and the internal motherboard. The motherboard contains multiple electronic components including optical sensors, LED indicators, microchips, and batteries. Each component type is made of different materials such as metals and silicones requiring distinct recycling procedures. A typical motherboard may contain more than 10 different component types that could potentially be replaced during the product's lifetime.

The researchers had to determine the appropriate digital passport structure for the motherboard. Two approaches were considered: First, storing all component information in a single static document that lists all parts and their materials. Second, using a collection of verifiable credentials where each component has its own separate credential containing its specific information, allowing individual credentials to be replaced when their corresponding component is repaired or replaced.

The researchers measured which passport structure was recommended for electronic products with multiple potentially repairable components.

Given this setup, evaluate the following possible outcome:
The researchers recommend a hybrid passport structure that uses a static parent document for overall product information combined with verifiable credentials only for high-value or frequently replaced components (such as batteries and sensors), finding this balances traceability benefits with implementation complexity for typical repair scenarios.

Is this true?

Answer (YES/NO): NO